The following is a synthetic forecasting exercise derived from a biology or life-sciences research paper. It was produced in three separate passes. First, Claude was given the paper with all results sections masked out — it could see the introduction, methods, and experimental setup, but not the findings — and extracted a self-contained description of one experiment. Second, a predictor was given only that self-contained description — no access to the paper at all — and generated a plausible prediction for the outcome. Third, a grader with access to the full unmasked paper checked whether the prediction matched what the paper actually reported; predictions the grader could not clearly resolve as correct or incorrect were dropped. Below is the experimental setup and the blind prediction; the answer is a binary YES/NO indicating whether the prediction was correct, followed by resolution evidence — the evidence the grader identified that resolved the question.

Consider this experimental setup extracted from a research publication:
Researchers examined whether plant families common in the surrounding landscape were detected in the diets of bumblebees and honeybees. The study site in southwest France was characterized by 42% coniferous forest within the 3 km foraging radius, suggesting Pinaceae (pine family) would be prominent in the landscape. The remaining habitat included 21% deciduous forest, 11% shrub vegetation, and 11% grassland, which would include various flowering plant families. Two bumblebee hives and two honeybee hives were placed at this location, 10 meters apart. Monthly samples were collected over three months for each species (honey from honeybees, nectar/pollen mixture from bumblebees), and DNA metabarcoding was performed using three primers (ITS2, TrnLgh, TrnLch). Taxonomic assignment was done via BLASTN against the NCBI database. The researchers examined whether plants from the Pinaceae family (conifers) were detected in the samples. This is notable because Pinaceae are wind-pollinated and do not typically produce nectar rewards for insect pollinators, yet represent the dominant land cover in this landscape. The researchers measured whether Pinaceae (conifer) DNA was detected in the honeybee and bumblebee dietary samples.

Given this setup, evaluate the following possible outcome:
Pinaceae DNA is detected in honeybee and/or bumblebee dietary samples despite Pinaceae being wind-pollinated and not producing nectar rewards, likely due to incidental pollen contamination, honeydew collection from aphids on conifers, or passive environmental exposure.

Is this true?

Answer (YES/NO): YES